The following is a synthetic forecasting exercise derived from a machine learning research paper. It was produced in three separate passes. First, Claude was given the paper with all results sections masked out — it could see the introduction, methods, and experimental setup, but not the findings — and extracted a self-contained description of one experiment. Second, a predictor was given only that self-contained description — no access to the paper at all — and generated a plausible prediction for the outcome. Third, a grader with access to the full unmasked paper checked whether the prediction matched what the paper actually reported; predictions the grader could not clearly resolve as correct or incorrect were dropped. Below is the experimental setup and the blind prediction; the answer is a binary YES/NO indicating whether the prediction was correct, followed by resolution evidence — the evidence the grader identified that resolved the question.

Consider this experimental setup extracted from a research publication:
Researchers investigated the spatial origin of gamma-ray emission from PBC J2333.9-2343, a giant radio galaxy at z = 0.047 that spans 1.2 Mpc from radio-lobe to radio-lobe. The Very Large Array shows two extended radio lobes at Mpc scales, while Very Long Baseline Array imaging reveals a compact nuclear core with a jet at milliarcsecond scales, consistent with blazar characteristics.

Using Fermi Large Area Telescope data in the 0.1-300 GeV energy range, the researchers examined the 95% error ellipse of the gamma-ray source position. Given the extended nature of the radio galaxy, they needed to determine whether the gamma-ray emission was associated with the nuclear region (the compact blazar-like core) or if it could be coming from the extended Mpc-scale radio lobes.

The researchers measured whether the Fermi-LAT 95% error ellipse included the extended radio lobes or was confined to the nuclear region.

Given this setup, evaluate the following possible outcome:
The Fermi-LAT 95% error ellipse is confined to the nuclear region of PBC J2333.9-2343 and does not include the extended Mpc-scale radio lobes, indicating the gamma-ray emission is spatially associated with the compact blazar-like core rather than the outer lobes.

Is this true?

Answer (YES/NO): YES